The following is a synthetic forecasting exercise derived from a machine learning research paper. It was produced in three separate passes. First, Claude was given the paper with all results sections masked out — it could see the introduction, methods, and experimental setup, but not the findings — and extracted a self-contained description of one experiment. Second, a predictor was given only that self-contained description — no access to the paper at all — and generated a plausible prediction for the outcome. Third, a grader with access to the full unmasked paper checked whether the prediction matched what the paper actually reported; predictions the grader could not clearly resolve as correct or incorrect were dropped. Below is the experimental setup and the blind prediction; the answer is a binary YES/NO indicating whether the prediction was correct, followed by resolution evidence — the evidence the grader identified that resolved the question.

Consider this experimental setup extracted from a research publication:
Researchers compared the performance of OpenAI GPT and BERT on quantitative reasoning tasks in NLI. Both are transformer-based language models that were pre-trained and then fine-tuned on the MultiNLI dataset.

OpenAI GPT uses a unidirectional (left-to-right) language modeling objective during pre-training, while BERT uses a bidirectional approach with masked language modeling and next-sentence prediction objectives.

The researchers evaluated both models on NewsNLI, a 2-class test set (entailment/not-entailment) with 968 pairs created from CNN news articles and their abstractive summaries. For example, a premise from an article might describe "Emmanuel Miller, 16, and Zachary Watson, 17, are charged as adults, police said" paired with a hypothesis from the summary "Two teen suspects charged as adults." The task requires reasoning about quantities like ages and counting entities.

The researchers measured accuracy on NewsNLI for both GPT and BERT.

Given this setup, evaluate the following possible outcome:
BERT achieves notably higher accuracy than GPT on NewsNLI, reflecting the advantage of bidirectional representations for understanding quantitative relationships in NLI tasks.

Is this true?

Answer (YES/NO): NO